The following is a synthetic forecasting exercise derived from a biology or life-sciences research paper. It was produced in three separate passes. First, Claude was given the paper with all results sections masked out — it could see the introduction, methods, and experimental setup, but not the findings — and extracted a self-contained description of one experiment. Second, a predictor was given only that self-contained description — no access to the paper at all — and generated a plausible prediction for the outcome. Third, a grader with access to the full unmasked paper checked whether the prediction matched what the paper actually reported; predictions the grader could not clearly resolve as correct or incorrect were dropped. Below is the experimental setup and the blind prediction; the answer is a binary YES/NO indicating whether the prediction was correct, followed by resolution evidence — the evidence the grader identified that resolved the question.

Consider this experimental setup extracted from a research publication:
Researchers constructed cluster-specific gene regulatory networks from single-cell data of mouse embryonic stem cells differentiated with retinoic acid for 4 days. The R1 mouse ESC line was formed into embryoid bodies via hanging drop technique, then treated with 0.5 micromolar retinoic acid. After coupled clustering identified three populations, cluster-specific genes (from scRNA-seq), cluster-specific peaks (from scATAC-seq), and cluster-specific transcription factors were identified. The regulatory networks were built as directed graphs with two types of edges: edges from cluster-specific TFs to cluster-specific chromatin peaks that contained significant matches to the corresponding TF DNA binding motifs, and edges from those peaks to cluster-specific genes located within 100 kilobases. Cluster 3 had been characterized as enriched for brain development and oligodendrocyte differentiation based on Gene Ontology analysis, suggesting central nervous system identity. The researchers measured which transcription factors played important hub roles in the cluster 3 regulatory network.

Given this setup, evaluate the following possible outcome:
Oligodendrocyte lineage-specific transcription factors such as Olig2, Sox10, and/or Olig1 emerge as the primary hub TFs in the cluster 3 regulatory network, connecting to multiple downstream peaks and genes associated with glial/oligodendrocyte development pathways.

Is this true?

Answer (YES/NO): NO